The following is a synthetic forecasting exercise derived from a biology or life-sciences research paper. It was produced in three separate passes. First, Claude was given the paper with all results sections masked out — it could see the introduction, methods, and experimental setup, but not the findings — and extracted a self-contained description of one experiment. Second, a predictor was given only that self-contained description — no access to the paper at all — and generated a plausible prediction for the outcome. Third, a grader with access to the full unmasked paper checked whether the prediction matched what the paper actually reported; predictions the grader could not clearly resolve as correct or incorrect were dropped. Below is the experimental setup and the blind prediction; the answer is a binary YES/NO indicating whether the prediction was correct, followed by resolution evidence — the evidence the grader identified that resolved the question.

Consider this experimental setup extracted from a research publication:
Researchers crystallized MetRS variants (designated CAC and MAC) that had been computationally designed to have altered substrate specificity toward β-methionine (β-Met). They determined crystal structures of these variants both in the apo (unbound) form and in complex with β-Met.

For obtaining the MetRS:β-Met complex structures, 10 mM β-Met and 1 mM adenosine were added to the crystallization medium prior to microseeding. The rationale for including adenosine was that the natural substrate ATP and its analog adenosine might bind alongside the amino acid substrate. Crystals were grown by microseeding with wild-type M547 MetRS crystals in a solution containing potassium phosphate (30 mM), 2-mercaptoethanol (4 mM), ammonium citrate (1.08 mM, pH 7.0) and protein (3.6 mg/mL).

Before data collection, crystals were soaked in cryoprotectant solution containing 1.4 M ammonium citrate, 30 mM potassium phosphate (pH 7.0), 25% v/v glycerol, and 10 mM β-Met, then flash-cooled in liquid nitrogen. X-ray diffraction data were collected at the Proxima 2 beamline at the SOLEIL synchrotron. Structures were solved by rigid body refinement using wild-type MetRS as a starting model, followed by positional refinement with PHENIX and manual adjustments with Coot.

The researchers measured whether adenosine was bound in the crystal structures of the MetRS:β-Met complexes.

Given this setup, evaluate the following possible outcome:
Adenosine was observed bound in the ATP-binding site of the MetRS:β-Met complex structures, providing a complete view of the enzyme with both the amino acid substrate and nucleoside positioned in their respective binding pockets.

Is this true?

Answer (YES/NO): NO